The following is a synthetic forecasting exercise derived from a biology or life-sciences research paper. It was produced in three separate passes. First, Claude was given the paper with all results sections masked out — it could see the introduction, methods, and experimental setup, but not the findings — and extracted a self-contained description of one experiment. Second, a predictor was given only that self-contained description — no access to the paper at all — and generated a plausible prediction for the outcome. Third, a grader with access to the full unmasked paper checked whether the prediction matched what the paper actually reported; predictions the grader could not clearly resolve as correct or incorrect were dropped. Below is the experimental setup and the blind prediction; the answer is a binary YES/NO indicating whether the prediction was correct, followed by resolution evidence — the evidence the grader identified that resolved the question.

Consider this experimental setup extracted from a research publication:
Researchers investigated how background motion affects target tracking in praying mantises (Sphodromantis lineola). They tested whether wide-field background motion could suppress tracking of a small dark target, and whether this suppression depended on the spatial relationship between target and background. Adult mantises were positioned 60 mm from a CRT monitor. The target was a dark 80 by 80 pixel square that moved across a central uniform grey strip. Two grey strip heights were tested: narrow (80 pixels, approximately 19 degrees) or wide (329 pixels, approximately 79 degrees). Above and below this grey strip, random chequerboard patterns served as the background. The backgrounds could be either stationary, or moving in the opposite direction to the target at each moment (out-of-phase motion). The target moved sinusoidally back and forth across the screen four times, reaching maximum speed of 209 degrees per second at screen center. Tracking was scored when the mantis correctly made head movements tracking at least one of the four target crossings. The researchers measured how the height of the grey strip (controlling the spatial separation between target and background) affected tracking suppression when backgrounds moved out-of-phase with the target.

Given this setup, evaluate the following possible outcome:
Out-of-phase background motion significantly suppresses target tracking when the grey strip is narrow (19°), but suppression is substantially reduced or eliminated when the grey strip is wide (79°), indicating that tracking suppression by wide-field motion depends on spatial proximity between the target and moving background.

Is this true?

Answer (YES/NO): NO